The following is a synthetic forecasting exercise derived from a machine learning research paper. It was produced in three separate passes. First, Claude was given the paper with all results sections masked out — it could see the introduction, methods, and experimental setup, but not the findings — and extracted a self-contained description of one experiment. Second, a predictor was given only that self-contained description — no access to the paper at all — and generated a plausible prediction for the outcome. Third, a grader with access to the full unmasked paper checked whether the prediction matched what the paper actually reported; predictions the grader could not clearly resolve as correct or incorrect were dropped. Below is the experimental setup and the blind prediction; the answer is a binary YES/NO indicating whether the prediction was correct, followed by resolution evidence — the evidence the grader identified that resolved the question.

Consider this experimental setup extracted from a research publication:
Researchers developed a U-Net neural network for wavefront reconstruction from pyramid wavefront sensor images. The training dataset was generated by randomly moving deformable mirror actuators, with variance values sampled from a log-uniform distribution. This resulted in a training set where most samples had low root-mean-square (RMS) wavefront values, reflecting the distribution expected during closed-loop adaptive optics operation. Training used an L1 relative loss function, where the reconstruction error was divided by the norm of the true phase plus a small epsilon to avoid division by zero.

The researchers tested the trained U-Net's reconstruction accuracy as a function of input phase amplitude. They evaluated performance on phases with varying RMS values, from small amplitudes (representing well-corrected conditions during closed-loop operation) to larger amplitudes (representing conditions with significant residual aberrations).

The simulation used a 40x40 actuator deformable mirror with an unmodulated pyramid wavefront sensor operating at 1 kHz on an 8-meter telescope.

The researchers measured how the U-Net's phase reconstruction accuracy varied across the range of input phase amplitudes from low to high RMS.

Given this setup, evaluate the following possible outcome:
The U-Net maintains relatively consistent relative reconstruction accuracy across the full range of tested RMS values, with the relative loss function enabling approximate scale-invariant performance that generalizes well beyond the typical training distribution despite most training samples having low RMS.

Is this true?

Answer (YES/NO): NO